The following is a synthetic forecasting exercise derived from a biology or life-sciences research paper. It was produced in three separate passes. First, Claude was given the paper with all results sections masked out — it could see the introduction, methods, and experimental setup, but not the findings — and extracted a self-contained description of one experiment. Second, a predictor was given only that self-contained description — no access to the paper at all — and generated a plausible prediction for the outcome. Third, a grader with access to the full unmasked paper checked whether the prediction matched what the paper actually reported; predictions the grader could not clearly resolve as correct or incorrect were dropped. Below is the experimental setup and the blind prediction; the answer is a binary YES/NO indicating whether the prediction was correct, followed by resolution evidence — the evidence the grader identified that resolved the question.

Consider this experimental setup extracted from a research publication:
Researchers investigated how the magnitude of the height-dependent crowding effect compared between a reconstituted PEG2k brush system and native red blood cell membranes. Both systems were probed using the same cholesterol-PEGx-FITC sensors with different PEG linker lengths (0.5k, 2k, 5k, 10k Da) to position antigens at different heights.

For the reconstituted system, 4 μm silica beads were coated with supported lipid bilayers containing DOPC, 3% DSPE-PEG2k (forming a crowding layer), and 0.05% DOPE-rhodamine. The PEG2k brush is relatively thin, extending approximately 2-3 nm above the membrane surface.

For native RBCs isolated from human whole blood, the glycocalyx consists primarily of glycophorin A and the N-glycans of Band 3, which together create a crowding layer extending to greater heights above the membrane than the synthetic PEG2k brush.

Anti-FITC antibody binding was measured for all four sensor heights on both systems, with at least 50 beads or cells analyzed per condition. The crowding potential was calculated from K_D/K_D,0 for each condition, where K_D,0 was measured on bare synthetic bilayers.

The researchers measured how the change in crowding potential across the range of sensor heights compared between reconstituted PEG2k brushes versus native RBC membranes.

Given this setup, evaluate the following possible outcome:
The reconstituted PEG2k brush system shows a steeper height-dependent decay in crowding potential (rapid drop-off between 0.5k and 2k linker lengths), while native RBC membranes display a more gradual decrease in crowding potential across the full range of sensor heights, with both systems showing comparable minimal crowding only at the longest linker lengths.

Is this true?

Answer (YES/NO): NO